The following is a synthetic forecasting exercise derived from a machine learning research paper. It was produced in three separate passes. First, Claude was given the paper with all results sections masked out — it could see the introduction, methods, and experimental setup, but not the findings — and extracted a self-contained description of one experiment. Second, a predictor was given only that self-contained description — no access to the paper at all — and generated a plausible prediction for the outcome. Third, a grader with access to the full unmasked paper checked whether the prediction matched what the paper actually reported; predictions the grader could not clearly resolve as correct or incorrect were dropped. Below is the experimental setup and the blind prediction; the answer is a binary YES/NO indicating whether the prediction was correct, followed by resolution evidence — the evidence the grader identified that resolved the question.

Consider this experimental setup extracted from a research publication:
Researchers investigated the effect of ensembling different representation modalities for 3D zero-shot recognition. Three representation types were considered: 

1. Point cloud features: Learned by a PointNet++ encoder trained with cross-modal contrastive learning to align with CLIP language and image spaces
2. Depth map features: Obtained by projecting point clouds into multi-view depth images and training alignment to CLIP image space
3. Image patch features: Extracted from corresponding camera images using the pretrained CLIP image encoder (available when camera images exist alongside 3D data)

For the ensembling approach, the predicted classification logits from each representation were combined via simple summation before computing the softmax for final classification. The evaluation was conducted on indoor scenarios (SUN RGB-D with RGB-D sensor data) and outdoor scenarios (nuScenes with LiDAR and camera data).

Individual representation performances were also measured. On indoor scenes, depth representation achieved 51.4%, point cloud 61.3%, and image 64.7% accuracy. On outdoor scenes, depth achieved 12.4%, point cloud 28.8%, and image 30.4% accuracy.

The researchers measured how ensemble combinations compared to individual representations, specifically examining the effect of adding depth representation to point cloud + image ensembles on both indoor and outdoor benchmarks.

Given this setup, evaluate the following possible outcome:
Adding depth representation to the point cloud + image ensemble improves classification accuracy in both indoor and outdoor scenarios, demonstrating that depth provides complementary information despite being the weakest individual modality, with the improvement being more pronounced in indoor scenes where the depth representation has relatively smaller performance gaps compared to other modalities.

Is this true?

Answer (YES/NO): NO